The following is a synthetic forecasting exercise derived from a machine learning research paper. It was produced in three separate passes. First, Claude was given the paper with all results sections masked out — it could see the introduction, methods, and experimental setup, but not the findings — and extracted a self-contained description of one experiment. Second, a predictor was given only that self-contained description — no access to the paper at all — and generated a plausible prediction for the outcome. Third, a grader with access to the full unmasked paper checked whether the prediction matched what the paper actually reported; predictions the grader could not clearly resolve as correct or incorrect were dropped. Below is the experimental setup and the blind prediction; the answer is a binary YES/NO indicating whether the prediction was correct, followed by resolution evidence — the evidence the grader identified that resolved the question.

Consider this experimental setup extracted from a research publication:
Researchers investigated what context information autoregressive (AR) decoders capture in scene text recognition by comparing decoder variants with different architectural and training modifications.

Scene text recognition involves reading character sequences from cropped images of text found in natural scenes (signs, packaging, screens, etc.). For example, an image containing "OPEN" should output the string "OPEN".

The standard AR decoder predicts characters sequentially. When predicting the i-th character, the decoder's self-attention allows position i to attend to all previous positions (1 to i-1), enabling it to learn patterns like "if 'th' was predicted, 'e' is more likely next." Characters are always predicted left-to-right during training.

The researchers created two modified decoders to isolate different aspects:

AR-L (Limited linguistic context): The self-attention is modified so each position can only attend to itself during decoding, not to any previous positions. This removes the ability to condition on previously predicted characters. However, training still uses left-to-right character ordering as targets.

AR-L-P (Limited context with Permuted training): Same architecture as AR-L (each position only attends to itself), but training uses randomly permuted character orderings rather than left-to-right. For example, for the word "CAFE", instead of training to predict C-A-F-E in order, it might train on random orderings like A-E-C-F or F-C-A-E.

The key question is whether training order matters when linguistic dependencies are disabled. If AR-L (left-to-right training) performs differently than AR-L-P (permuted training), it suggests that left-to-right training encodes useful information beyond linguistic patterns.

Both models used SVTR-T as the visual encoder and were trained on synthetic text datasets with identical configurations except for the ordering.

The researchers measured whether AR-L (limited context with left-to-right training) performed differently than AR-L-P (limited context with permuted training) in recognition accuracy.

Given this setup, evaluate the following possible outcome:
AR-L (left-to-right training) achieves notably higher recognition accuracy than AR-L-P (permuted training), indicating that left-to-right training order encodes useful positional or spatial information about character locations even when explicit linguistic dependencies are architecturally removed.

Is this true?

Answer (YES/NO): NO